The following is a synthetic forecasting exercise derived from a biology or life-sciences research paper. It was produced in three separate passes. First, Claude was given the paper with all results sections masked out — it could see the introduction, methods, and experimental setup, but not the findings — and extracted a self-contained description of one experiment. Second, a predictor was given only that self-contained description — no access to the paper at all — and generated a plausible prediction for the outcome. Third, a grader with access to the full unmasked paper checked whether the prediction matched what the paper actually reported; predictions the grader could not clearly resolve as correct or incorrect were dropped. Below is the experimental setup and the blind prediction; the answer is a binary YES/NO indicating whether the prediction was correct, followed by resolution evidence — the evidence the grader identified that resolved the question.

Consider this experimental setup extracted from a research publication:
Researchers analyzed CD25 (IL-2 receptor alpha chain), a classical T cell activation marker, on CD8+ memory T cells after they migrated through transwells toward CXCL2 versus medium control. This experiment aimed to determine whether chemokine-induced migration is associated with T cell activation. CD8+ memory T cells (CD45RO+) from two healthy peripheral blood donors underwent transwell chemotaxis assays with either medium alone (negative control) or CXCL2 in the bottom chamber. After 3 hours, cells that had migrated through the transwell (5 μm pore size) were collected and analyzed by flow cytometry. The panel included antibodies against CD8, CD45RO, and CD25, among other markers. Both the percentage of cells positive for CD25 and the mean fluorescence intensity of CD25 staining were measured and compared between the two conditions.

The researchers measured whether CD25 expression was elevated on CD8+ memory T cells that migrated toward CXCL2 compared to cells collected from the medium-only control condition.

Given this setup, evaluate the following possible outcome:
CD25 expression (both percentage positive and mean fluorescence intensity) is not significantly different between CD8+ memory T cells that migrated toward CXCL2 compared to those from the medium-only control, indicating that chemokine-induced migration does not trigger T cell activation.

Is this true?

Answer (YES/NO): YES